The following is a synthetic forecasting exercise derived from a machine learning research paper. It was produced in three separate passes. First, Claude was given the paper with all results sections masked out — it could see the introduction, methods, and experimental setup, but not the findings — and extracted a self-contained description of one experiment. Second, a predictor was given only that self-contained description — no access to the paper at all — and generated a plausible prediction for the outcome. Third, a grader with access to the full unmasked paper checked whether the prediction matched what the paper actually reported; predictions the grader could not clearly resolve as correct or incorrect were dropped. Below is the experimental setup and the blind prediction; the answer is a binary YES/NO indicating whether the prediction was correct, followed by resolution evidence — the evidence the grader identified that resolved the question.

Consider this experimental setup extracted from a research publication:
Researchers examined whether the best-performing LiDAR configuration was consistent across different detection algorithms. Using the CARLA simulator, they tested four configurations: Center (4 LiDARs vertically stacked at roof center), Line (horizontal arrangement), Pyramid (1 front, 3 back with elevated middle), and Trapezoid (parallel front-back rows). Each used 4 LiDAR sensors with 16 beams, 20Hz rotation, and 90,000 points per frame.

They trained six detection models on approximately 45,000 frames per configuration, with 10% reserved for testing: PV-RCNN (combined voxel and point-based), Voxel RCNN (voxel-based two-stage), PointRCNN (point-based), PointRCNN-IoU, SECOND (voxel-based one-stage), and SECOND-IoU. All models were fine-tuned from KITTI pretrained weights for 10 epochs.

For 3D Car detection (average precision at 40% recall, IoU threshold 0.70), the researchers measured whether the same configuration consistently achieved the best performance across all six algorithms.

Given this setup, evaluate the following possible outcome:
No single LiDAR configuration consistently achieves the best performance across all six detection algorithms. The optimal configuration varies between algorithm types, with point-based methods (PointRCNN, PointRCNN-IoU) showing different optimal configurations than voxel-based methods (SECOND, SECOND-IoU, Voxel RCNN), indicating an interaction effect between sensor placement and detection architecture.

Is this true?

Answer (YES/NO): NO